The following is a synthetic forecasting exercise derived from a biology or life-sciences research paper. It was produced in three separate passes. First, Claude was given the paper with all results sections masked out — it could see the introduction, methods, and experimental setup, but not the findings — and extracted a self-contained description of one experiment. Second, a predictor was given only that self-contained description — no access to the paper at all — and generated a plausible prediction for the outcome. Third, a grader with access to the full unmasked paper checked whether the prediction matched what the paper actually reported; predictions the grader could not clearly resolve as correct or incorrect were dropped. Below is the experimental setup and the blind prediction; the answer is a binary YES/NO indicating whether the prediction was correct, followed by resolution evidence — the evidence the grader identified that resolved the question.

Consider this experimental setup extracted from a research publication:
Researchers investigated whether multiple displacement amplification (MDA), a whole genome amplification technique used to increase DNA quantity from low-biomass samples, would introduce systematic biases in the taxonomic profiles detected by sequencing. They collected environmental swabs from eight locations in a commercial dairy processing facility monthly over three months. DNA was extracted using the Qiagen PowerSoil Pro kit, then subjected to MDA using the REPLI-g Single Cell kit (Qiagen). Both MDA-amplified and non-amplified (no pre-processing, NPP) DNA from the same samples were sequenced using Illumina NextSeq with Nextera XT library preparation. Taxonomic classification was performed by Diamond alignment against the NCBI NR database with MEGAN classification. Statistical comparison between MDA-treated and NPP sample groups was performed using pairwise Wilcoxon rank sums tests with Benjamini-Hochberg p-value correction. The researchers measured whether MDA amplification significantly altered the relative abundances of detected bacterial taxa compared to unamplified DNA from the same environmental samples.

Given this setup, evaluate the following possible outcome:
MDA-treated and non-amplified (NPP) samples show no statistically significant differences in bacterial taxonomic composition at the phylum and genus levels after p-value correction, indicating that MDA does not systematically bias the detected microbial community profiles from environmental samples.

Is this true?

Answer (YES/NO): NO